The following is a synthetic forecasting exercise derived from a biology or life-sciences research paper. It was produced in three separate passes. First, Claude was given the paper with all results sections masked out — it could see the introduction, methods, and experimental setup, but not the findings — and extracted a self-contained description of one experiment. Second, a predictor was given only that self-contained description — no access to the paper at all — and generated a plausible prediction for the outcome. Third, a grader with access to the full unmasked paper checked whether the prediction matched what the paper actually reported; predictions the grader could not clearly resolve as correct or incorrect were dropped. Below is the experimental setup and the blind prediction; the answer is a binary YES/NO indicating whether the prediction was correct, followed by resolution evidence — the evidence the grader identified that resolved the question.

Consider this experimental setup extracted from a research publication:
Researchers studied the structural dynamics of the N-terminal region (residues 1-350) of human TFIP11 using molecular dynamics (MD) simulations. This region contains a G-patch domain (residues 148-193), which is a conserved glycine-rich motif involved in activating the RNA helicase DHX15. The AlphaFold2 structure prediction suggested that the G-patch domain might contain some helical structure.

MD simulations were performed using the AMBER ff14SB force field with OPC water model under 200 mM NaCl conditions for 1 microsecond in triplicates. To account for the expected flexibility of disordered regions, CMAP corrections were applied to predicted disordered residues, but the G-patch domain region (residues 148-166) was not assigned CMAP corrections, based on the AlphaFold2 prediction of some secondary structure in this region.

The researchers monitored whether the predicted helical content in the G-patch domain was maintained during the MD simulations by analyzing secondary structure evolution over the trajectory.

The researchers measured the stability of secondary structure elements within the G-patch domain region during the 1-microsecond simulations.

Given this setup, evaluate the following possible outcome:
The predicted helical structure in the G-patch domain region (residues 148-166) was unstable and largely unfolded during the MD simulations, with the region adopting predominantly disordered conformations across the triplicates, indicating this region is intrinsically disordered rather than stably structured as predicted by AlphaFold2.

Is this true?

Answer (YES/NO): NO